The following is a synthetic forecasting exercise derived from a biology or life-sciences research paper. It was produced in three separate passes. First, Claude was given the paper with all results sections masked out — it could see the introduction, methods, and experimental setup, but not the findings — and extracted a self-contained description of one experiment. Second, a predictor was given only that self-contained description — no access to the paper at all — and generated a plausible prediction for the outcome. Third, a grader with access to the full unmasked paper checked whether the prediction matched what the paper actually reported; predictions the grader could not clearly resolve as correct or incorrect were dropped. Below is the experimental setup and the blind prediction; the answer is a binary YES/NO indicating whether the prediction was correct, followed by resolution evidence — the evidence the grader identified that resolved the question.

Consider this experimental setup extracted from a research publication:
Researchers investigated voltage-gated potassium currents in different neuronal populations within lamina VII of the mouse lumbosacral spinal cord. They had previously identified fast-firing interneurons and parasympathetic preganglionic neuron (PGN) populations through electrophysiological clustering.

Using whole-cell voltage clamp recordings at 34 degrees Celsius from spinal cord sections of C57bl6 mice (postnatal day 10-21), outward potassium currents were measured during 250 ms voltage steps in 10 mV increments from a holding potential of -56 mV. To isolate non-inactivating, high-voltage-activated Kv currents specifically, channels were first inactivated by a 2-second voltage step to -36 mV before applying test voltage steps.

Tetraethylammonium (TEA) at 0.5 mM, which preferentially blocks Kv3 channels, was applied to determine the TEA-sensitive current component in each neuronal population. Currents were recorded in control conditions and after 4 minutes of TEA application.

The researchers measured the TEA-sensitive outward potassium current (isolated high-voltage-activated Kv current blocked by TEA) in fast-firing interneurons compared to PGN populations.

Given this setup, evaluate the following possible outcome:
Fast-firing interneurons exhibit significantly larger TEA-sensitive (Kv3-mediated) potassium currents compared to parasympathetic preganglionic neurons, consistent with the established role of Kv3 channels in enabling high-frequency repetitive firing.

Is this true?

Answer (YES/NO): YES